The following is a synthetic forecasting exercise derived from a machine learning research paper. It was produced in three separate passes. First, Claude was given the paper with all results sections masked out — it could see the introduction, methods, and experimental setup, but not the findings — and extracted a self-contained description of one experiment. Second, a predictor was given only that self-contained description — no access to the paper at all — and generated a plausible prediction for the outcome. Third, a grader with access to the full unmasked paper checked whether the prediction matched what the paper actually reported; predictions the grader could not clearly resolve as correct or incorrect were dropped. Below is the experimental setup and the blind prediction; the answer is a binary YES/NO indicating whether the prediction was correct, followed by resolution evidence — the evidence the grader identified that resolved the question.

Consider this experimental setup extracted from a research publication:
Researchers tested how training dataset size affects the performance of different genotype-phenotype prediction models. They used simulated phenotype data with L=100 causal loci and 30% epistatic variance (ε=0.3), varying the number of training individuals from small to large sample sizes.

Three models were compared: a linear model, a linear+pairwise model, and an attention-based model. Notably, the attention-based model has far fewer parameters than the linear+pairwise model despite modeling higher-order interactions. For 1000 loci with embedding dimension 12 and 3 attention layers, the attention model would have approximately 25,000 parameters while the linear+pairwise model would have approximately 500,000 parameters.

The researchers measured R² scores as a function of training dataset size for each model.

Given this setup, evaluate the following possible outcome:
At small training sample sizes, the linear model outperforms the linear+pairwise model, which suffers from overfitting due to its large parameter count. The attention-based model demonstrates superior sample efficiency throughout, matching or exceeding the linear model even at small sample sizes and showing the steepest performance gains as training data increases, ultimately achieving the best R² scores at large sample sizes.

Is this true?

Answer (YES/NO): NO